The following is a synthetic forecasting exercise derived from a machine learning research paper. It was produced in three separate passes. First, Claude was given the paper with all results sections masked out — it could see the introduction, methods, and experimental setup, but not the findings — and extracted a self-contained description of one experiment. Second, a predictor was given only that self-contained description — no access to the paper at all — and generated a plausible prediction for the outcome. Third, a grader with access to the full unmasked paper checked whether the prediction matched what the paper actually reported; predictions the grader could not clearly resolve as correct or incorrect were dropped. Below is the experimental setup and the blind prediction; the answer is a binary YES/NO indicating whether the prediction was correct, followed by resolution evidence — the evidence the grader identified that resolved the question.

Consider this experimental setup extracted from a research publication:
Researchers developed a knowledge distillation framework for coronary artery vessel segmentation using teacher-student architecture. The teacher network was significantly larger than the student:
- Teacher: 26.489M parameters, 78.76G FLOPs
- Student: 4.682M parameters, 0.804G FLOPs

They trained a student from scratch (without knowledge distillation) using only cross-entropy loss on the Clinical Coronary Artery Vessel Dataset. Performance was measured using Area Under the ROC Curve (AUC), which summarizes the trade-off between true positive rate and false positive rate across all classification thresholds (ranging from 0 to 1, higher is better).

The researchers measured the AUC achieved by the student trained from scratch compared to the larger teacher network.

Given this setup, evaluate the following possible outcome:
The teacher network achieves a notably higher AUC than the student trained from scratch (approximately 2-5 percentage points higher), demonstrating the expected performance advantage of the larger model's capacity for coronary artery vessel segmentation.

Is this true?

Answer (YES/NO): NO